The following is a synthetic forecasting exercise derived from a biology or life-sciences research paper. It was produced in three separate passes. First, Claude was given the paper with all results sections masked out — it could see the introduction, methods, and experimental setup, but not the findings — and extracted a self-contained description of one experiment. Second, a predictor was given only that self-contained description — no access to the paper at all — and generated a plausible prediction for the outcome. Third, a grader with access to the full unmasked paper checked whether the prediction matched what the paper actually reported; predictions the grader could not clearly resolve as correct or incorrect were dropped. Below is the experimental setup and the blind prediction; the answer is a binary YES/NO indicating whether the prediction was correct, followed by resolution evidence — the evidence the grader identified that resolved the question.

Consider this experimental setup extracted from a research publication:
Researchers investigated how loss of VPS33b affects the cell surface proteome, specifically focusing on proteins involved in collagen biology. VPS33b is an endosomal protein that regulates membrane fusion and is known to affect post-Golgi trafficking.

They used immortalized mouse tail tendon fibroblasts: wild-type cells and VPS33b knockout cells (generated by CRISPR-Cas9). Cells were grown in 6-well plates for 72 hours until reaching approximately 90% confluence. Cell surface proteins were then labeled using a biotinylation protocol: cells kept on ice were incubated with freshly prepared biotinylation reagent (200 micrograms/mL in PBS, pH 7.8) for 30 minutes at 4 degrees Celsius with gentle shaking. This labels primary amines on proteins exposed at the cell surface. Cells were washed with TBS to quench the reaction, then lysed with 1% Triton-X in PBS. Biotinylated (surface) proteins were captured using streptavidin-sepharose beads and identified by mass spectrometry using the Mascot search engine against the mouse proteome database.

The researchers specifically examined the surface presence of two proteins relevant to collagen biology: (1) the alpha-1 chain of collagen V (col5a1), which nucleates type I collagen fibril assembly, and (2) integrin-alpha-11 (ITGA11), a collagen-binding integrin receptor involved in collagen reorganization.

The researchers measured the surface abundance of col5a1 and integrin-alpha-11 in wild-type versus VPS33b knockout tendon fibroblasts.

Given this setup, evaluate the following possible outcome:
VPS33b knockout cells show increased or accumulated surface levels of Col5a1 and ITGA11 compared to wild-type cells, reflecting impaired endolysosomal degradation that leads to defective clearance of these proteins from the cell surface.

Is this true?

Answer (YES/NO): NO